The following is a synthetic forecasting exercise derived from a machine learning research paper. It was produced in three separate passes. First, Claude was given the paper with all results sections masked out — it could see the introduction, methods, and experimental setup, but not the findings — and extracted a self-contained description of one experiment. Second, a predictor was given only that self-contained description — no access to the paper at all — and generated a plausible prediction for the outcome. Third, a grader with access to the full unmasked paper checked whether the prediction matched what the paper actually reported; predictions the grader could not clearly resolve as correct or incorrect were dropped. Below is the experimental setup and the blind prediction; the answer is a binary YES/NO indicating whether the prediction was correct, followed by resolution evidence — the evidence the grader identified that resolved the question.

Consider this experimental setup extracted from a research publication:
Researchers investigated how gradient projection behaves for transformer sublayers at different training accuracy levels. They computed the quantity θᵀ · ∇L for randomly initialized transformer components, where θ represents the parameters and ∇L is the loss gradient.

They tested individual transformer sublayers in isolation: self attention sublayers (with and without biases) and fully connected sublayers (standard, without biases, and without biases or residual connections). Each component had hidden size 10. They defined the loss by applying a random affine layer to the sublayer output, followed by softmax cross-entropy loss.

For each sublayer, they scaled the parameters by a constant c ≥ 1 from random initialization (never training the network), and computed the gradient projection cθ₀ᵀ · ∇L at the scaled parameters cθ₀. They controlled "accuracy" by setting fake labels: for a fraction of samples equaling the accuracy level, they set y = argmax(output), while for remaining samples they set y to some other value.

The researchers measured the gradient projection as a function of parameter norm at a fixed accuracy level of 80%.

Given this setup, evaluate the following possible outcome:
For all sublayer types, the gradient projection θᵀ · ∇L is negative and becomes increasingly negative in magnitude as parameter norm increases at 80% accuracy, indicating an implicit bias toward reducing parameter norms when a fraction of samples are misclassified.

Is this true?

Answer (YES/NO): NO